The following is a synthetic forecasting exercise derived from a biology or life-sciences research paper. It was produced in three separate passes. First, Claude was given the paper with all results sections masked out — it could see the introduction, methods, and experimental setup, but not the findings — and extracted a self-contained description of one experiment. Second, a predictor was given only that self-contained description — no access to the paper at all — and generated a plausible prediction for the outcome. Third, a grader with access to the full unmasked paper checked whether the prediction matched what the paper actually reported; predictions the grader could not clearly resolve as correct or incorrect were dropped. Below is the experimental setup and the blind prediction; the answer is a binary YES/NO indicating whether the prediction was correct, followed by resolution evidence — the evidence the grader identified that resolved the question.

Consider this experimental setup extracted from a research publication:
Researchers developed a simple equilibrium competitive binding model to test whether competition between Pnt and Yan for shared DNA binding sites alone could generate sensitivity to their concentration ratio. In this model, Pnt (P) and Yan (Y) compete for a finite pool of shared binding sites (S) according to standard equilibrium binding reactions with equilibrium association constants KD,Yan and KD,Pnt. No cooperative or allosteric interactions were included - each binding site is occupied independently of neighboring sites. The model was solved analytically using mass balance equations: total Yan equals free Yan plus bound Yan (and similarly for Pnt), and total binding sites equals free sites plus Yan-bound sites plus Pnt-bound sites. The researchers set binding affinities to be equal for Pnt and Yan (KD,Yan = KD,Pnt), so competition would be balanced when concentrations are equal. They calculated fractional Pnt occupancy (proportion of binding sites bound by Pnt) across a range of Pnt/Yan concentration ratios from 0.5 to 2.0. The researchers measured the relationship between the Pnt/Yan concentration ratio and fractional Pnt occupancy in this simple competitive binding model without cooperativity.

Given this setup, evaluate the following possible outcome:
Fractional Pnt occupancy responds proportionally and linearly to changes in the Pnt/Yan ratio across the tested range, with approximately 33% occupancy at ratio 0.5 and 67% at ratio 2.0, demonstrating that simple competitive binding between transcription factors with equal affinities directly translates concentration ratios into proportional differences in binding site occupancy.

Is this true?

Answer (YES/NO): NO